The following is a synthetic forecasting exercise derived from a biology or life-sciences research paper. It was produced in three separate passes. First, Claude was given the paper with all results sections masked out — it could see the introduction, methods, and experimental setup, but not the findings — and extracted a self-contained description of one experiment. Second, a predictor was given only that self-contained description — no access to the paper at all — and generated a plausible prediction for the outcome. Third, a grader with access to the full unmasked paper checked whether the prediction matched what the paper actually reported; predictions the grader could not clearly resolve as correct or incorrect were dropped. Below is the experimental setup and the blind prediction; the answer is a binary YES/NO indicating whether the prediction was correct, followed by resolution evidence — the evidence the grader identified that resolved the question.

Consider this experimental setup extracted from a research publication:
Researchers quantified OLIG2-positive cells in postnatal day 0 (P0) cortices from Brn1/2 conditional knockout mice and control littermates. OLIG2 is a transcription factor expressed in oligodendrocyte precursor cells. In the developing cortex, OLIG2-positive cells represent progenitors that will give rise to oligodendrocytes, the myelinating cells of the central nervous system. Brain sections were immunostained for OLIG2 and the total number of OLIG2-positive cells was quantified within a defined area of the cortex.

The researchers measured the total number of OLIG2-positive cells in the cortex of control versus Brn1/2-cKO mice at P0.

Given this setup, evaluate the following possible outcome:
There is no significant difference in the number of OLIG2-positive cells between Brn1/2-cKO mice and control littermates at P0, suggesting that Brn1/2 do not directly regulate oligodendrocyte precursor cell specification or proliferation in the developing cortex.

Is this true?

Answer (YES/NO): NO